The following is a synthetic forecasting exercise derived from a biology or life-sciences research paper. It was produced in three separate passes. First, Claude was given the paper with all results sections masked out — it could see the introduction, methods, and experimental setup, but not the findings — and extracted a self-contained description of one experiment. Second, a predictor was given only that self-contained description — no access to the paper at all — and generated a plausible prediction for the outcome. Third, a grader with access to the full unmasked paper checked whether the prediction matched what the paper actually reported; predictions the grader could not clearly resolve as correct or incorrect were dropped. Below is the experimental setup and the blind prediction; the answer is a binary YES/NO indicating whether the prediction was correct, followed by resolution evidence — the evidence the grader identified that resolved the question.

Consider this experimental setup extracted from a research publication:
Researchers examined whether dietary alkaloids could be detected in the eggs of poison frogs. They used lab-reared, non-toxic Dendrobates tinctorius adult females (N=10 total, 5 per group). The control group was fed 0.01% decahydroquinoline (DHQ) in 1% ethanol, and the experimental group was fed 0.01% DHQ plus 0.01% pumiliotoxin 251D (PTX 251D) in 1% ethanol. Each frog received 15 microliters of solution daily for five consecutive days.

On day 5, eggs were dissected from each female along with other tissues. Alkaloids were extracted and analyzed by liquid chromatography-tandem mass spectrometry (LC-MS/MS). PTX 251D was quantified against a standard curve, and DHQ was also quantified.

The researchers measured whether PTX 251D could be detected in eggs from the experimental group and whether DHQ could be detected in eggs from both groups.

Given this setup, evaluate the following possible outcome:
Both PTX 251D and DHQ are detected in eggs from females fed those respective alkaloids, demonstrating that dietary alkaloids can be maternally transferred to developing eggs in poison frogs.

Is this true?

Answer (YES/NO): YES